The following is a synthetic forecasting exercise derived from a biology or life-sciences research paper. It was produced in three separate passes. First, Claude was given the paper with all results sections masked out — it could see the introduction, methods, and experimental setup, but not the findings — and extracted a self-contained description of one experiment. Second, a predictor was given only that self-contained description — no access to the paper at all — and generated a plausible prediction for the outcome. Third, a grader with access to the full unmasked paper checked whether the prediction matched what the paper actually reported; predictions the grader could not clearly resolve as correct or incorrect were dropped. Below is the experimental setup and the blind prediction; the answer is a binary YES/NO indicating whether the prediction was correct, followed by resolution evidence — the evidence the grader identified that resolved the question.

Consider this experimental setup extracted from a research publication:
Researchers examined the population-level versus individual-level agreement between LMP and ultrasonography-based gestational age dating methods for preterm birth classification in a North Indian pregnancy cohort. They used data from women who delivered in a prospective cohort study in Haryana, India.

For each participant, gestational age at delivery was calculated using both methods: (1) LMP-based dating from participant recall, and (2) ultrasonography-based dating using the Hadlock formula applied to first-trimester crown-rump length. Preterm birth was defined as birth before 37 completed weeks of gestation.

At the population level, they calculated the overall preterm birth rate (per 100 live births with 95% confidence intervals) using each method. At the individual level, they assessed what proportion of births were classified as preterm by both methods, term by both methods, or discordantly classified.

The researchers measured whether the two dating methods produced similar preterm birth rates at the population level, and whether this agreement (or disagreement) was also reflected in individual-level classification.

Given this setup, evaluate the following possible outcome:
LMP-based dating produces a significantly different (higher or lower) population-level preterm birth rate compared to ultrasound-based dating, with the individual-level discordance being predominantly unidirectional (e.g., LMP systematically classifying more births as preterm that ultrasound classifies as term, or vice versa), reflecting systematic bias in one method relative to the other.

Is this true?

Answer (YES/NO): NO